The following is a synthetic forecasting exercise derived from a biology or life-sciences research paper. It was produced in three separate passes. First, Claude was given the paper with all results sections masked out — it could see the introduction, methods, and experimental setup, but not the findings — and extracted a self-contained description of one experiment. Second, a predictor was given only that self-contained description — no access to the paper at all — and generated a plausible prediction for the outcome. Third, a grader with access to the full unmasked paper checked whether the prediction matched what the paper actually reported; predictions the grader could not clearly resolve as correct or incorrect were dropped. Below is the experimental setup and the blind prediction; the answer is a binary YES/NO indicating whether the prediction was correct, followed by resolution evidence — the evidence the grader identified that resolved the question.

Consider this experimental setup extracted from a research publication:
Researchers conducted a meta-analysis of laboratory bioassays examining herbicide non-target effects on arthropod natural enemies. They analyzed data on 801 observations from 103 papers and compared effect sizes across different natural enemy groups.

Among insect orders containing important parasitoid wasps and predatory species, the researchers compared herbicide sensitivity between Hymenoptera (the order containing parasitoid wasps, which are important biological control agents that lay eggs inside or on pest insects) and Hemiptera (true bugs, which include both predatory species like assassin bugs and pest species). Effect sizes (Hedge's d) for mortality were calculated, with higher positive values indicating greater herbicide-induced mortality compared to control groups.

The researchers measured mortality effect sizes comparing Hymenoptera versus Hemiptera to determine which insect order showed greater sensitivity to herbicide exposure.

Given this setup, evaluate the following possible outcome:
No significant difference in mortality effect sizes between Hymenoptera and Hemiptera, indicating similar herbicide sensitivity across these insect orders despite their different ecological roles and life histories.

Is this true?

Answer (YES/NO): NO